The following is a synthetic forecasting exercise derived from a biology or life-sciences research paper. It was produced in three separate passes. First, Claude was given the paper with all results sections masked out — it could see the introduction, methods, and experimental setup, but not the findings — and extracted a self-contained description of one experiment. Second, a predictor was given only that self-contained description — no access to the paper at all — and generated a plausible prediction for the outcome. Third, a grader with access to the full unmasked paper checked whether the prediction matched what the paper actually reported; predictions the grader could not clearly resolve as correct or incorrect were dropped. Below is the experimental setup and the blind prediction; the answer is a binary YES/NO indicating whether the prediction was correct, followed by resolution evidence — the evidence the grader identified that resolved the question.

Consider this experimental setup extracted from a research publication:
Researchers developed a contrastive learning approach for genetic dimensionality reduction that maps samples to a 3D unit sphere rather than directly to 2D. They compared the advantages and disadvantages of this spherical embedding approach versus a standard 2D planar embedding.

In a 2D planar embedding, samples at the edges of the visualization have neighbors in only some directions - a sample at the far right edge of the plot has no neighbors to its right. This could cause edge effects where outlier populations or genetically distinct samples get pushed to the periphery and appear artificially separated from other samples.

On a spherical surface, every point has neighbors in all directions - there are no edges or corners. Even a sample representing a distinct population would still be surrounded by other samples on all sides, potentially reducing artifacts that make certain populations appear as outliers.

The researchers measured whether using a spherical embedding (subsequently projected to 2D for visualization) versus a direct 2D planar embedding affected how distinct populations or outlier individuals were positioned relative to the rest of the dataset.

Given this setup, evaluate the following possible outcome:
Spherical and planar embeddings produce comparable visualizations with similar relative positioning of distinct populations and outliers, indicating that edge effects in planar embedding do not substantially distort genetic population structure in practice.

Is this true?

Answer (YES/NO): NO